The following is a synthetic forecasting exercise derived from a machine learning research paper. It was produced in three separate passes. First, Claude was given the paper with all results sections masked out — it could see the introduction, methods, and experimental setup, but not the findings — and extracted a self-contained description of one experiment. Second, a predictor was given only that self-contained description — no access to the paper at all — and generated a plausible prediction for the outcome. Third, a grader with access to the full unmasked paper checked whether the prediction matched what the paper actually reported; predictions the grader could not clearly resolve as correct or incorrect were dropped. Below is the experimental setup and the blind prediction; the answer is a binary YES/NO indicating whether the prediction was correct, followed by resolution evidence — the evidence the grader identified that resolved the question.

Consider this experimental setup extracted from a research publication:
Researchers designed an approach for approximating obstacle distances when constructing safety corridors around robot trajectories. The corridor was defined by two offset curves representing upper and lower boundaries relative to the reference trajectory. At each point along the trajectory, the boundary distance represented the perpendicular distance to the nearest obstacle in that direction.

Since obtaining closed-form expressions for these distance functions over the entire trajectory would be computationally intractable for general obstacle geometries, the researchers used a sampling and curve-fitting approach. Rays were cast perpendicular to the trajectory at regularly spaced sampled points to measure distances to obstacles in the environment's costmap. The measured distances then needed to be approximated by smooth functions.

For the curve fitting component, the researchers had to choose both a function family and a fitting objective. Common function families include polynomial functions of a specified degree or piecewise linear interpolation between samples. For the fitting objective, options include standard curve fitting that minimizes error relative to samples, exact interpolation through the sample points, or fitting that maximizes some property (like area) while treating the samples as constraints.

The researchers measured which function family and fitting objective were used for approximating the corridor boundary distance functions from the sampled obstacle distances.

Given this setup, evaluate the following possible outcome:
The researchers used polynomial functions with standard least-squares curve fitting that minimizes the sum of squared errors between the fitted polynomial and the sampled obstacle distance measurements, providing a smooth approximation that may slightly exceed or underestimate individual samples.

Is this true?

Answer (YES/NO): NO